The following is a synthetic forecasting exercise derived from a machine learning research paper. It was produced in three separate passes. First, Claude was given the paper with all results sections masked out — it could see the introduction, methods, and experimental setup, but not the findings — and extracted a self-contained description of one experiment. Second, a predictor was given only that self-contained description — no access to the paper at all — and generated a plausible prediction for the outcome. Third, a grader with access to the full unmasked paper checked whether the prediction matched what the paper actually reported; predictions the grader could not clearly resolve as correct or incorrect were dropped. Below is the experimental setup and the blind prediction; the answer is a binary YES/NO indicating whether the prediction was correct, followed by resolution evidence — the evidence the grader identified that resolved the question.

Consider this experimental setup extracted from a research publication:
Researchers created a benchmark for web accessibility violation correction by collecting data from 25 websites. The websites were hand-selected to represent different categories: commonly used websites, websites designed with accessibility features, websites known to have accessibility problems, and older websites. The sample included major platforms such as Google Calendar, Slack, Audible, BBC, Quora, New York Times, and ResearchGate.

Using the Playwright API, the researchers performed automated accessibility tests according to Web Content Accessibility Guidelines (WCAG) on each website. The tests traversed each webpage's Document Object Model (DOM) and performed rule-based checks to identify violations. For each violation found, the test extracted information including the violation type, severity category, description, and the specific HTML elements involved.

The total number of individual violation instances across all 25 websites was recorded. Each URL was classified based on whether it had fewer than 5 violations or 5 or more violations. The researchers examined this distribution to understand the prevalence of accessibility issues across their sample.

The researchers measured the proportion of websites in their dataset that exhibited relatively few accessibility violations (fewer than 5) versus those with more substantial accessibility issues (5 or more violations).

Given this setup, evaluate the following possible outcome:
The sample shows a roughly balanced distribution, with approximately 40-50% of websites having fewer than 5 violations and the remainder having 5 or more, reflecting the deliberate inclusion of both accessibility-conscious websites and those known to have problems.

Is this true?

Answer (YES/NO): YES